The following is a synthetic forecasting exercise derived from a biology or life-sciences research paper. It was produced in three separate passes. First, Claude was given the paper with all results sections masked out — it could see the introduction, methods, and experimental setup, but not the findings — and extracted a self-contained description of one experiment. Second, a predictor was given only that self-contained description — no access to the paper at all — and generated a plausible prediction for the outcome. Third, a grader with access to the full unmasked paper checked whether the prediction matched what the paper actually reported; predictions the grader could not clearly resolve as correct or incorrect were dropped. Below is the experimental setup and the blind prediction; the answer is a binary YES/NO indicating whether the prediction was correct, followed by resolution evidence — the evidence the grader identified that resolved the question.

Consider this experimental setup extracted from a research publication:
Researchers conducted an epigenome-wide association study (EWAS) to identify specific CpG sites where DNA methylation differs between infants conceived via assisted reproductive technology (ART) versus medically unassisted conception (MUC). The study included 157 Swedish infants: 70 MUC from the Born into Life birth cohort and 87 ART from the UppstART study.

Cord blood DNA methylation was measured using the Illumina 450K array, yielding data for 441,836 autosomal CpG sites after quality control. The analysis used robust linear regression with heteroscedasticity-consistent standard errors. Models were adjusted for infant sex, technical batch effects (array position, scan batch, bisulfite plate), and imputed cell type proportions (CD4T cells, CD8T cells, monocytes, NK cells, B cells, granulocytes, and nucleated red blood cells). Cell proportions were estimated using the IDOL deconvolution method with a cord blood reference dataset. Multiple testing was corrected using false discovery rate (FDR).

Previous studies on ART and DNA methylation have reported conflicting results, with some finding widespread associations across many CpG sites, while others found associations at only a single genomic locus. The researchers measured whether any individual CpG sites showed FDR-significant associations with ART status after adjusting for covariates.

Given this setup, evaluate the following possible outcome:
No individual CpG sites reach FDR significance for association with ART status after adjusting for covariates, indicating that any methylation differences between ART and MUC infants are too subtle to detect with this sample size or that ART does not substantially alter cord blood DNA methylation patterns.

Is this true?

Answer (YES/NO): NO